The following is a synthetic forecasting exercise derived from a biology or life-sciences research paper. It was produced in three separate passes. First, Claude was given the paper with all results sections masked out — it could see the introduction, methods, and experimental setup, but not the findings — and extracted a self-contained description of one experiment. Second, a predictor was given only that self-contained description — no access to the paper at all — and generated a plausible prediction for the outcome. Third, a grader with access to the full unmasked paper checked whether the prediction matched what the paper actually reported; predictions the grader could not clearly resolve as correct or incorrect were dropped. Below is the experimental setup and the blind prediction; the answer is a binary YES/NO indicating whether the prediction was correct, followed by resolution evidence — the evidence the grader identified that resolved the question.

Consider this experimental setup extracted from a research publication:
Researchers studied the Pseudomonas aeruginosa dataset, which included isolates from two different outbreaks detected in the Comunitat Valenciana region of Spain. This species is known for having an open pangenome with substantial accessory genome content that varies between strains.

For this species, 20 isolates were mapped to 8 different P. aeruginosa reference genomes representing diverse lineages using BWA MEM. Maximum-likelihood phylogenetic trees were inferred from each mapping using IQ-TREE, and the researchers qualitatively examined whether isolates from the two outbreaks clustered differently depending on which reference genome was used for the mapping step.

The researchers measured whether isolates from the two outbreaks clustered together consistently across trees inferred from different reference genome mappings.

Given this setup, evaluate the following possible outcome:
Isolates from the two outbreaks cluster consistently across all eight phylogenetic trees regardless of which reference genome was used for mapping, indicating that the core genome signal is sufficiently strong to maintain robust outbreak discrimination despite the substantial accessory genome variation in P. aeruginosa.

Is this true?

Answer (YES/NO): NO